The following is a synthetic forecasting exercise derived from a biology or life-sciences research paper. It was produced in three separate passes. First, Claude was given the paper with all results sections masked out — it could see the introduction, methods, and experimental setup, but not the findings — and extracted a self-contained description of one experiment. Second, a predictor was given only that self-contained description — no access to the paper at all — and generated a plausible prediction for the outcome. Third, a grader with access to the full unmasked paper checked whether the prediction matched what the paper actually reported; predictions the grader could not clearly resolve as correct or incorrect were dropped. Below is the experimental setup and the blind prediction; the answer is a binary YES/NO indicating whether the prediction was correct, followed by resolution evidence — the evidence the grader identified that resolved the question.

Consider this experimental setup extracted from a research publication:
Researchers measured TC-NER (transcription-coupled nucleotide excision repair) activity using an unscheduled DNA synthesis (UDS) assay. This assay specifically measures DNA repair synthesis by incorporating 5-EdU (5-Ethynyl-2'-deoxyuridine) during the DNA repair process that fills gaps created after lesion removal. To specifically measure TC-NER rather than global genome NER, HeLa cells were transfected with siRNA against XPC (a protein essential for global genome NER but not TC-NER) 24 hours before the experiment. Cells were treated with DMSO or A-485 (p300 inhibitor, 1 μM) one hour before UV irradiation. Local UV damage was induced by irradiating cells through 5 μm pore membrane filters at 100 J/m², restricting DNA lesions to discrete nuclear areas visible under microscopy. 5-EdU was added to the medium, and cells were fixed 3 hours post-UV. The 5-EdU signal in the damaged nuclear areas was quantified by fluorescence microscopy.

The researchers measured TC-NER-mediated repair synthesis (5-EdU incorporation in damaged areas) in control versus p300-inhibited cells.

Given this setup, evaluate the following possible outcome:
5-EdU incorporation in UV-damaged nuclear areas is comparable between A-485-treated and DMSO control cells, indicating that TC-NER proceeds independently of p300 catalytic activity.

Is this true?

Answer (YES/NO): NO